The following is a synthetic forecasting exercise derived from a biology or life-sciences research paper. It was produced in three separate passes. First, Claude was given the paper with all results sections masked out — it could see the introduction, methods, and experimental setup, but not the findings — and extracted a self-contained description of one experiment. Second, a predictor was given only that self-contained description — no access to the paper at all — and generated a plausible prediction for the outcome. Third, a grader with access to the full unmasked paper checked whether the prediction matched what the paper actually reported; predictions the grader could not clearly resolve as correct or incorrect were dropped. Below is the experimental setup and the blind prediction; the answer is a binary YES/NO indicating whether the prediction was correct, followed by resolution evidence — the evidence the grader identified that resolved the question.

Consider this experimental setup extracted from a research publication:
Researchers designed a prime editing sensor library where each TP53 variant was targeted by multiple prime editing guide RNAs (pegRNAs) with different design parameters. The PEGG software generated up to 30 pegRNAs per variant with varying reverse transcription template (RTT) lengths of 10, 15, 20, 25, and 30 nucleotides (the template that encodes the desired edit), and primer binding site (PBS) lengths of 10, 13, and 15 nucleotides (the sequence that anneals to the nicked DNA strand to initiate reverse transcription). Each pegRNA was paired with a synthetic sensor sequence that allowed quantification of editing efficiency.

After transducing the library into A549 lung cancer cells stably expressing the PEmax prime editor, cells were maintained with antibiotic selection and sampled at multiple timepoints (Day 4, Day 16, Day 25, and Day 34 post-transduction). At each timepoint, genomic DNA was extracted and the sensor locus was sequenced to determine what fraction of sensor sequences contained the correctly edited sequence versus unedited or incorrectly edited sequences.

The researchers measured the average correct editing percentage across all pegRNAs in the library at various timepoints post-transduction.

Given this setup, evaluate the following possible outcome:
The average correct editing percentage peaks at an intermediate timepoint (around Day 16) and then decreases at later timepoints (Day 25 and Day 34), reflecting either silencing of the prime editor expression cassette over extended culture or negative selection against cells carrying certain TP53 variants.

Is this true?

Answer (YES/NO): NO